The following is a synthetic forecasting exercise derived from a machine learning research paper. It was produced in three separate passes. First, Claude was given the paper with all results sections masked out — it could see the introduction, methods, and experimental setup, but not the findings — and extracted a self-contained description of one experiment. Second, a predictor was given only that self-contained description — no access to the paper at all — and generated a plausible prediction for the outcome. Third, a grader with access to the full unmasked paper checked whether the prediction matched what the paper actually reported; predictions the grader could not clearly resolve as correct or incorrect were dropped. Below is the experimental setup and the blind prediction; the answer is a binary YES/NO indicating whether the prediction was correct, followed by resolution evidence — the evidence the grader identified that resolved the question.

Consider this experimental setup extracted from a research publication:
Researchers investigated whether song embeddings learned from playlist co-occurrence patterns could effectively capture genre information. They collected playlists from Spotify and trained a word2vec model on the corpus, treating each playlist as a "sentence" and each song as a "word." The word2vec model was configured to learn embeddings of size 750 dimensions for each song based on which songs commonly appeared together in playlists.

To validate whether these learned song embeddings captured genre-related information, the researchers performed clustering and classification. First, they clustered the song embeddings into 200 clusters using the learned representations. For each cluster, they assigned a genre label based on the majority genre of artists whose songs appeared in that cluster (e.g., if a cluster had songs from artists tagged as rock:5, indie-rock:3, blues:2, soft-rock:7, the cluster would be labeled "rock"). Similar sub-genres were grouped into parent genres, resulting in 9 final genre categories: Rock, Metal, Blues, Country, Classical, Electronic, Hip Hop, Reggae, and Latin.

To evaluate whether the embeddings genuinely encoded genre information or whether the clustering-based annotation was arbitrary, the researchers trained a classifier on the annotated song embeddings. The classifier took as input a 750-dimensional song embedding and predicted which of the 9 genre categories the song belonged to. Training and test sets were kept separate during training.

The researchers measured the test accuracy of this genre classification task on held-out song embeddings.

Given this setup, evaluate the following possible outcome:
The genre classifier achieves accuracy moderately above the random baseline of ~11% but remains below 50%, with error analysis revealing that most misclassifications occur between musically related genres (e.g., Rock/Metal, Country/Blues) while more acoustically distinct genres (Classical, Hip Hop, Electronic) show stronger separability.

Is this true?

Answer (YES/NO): NO